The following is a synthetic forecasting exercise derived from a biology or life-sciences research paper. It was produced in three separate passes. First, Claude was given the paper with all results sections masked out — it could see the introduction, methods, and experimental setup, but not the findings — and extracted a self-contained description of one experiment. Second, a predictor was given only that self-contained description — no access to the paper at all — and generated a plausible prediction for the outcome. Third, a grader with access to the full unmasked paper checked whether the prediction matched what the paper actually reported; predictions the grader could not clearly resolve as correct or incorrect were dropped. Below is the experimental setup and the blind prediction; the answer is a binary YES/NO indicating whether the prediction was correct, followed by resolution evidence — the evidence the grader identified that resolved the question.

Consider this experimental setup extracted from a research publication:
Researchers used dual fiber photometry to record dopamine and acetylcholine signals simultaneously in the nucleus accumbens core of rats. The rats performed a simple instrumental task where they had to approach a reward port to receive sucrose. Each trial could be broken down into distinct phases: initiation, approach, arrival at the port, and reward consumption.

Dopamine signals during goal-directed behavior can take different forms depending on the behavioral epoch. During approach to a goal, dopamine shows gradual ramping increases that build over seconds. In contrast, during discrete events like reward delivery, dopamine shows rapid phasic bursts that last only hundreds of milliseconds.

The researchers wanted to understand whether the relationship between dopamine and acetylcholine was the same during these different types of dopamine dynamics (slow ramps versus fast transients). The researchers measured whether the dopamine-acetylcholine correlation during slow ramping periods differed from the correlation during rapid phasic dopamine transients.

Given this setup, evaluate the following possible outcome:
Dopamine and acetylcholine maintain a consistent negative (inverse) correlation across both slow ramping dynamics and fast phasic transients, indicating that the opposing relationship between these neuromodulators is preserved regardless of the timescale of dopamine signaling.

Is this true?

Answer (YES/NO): NO